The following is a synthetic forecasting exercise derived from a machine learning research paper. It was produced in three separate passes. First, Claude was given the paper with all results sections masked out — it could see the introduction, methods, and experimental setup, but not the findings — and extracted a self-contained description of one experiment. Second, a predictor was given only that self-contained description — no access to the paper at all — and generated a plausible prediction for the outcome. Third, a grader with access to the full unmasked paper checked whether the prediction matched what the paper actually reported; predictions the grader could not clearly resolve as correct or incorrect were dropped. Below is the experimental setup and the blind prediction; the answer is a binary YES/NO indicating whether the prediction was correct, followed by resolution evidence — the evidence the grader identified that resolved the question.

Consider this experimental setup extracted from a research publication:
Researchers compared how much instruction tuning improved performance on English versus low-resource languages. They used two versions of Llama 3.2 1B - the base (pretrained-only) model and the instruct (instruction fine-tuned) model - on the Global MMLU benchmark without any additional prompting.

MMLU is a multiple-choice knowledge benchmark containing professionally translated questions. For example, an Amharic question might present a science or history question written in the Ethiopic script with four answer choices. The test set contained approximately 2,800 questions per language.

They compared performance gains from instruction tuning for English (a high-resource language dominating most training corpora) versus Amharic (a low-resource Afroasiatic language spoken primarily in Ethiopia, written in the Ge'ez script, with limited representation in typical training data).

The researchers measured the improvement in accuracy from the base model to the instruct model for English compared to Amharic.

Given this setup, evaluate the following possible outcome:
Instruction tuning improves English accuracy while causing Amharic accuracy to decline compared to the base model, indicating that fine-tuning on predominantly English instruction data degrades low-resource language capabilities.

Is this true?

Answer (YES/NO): NO